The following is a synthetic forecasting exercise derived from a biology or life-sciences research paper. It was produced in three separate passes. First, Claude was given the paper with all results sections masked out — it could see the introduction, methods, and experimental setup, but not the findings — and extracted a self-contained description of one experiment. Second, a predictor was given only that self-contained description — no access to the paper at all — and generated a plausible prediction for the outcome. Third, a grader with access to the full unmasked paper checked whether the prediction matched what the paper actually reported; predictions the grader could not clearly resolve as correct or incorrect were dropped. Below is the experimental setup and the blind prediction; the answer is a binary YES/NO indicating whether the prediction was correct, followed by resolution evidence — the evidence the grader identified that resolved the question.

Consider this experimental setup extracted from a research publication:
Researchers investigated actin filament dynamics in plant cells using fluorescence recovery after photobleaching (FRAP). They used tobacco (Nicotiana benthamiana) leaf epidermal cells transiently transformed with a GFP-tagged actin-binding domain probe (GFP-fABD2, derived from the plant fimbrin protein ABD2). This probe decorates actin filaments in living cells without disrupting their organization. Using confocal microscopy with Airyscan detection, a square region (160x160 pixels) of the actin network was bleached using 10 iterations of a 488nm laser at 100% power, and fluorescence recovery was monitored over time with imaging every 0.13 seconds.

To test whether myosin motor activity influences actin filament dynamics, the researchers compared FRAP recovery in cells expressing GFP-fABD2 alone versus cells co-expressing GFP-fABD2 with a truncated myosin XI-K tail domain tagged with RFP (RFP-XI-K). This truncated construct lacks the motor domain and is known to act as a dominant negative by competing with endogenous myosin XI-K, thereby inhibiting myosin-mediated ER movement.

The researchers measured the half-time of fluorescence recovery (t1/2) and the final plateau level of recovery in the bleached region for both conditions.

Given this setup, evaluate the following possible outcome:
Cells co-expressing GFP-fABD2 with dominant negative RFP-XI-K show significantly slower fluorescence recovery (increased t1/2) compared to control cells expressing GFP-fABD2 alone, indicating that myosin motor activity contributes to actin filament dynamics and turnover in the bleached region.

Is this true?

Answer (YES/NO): YES